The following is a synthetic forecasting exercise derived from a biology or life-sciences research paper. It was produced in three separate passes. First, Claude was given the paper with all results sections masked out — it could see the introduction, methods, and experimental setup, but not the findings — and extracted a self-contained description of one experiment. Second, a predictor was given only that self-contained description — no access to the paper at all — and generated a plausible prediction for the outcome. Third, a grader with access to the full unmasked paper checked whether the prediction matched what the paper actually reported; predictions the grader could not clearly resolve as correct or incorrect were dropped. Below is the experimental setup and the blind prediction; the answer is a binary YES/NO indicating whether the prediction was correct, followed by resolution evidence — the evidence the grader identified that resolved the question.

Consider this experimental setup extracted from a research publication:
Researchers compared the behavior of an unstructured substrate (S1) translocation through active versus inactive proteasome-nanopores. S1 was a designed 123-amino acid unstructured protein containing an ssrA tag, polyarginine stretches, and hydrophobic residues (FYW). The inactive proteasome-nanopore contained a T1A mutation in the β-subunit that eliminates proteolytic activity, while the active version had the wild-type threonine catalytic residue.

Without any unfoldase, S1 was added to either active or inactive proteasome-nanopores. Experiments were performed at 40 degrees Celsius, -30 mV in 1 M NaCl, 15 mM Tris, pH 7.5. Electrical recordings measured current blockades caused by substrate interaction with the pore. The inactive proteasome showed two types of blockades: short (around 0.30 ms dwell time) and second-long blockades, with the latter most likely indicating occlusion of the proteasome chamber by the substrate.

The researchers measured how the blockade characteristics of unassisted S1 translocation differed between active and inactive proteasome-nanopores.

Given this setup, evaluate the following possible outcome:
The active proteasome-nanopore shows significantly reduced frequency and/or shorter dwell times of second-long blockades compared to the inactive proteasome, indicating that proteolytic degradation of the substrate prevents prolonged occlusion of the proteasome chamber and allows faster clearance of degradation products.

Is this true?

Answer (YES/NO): YES